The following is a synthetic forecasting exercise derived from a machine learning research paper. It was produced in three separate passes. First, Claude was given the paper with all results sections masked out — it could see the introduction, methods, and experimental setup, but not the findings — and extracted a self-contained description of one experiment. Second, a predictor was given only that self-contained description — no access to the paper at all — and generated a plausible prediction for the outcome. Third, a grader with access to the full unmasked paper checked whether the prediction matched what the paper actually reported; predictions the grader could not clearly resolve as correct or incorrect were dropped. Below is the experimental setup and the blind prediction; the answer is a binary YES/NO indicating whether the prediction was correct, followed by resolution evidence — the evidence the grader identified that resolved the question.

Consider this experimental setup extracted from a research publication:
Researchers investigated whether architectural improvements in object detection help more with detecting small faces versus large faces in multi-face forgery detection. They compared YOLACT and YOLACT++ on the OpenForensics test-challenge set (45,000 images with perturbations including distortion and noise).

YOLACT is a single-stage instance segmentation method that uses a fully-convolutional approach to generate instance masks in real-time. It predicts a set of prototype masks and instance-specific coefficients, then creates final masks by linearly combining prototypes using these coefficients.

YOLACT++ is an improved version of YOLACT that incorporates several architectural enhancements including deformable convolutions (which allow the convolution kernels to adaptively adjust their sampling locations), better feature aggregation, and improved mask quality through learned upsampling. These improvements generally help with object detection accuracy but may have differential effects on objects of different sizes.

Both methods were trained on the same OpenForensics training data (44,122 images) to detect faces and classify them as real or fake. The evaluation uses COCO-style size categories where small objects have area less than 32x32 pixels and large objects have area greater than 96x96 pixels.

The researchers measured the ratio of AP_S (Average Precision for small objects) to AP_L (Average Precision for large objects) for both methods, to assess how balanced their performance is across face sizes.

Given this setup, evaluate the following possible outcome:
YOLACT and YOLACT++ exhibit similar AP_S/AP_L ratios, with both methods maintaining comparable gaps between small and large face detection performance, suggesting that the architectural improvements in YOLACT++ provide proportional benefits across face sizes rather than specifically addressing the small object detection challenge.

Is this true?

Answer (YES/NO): NO